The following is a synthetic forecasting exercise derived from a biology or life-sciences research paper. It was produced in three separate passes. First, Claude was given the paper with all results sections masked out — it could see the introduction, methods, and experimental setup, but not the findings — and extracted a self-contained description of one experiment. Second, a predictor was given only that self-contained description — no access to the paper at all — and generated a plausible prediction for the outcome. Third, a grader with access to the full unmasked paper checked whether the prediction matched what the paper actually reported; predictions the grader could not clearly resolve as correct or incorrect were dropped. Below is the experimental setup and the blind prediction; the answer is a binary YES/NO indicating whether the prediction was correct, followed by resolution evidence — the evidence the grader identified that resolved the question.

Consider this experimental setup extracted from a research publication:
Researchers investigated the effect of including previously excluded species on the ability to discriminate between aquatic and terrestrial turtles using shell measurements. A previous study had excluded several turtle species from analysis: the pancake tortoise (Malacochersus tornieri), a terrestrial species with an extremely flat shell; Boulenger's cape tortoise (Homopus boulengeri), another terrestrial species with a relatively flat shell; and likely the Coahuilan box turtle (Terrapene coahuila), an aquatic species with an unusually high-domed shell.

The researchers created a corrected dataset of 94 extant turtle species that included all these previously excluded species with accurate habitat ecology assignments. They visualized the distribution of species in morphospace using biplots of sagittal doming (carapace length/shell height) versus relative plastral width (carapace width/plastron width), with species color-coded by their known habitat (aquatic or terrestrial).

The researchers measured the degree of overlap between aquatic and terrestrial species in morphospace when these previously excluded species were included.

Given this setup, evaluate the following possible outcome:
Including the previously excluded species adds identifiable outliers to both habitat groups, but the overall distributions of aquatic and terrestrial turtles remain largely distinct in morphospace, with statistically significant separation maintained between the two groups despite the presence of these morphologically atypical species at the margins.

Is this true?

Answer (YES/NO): NO